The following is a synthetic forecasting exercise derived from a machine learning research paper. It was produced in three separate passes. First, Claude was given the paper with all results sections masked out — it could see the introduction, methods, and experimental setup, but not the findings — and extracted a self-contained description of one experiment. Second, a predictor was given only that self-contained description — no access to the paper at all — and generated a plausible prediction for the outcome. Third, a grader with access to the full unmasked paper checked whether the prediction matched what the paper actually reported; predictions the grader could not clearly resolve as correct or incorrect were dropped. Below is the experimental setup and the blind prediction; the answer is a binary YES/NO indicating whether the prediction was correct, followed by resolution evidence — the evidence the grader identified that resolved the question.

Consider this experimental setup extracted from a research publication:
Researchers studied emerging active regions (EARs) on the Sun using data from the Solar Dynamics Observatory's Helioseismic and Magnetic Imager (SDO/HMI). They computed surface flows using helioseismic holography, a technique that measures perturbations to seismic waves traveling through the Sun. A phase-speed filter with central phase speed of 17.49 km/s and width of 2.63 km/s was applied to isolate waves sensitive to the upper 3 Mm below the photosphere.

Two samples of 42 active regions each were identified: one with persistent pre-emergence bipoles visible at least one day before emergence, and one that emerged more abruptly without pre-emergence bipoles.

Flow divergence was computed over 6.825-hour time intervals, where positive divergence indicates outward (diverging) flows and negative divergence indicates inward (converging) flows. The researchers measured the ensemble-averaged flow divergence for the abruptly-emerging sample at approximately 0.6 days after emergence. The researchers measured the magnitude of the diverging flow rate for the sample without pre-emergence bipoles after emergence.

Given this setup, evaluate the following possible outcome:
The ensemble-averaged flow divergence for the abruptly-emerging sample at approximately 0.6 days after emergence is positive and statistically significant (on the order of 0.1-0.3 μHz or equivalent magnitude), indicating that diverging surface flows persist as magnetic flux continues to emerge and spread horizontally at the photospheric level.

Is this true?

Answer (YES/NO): NO